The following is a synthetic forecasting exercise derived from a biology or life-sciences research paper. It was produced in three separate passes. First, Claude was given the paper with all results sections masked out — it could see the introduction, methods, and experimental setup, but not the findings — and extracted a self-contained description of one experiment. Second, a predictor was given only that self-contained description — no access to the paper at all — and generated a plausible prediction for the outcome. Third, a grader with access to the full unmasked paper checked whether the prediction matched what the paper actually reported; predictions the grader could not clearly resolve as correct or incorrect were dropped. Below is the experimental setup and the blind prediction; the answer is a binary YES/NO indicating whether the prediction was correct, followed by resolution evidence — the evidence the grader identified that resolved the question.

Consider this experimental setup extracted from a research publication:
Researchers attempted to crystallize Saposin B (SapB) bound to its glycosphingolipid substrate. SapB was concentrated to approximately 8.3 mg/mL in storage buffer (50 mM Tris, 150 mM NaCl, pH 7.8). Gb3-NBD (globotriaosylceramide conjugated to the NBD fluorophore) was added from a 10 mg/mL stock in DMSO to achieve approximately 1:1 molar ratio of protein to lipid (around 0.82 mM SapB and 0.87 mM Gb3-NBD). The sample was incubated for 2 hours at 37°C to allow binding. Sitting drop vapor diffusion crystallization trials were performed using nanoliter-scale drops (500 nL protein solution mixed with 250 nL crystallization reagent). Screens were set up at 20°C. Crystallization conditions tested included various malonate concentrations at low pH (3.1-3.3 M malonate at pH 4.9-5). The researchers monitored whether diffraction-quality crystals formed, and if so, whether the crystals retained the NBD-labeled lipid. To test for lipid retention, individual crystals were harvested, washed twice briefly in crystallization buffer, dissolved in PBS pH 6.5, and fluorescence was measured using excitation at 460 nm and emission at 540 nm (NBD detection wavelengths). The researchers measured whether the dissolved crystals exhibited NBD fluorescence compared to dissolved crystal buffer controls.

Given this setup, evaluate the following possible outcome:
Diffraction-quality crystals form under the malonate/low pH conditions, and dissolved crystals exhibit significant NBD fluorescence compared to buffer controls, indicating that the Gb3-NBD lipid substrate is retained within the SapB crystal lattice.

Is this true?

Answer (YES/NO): YES